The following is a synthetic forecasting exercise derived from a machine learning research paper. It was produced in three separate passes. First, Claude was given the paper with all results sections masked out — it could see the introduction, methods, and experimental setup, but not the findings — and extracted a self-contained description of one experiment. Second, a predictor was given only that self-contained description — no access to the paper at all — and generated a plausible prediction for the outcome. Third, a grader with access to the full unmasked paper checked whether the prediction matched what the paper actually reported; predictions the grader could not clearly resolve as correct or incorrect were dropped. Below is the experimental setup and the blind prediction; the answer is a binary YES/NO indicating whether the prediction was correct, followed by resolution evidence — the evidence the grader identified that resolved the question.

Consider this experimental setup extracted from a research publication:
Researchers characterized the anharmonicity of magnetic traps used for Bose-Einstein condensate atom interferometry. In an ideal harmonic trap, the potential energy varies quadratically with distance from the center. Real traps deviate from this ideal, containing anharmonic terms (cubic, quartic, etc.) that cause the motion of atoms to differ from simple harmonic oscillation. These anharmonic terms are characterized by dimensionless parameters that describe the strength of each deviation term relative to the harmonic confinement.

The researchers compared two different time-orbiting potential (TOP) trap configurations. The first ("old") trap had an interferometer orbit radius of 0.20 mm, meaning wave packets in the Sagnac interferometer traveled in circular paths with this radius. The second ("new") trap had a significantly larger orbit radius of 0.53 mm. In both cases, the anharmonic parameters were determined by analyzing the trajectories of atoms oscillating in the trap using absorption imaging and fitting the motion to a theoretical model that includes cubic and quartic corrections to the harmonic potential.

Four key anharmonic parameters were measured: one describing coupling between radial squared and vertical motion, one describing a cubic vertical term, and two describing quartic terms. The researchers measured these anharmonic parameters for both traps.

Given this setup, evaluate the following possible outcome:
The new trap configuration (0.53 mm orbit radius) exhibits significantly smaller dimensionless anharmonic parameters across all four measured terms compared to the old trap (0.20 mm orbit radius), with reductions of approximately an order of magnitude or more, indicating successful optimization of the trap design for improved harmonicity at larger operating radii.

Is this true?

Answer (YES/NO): NO